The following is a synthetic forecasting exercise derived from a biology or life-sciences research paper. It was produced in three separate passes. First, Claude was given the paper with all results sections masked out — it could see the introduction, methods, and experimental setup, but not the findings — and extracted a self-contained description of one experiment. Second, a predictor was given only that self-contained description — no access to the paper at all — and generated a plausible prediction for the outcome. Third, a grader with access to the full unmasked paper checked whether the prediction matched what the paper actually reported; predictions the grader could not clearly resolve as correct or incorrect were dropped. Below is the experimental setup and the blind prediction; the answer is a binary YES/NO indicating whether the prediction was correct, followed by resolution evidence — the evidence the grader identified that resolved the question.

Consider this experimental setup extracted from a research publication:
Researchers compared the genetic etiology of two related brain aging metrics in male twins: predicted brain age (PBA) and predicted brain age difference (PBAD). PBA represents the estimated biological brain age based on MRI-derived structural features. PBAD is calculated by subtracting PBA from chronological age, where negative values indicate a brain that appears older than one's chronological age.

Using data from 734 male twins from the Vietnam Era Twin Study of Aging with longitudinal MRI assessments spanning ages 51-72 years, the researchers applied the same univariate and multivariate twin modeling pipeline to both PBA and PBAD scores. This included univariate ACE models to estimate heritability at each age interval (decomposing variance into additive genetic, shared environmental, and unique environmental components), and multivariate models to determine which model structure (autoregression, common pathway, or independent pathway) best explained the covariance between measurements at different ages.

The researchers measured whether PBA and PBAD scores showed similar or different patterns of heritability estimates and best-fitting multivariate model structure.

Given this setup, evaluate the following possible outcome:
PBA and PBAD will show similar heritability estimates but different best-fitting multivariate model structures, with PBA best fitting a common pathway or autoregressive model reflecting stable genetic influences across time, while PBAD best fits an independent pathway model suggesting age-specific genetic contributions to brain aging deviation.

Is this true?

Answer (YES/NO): NO